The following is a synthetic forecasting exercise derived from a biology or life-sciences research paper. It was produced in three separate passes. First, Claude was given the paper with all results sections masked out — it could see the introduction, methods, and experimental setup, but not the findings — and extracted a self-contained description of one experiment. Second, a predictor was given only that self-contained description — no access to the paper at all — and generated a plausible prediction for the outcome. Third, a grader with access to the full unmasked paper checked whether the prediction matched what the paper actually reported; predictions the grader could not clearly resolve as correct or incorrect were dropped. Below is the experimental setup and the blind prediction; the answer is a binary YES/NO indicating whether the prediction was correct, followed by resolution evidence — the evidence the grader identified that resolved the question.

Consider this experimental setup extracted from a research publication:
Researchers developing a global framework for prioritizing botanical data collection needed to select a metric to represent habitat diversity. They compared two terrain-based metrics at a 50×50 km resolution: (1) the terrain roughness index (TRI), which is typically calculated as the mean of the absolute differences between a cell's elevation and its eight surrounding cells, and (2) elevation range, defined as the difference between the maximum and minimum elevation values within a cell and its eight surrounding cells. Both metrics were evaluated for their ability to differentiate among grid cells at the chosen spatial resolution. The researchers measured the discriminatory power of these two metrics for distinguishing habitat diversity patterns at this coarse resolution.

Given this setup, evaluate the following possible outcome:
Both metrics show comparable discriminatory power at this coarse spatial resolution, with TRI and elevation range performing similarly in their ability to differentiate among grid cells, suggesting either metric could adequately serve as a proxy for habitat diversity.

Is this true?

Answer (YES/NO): NO